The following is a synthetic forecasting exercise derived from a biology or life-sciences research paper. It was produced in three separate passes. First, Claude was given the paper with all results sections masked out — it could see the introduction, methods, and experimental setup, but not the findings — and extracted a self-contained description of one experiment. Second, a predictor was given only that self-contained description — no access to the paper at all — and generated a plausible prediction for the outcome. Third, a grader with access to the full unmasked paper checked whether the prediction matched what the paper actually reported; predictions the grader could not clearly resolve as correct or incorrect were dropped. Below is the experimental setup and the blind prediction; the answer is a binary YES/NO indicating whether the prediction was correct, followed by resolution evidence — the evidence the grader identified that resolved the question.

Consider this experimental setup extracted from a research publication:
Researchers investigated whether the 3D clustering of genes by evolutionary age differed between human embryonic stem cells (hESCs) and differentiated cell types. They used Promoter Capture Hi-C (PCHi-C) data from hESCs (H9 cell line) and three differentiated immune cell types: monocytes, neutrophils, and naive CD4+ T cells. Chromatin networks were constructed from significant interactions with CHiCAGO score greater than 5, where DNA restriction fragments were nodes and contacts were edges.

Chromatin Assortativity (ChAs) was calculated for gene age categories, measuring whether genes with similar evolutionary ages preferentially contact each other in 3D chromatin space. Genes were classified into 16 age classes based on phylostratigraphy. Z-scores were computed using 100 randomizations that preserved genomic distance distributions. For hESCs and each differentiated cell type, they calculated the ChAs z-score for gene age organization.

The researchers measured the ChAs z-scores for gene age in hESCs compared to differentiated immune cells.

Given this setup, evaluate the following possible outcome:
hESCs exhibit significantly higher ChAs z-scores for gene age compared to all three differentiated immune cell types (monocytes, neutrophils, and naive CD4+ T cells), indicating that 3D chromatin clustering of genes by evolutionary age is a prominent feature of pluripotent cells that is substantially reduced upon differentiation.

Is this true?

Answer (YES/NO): NO